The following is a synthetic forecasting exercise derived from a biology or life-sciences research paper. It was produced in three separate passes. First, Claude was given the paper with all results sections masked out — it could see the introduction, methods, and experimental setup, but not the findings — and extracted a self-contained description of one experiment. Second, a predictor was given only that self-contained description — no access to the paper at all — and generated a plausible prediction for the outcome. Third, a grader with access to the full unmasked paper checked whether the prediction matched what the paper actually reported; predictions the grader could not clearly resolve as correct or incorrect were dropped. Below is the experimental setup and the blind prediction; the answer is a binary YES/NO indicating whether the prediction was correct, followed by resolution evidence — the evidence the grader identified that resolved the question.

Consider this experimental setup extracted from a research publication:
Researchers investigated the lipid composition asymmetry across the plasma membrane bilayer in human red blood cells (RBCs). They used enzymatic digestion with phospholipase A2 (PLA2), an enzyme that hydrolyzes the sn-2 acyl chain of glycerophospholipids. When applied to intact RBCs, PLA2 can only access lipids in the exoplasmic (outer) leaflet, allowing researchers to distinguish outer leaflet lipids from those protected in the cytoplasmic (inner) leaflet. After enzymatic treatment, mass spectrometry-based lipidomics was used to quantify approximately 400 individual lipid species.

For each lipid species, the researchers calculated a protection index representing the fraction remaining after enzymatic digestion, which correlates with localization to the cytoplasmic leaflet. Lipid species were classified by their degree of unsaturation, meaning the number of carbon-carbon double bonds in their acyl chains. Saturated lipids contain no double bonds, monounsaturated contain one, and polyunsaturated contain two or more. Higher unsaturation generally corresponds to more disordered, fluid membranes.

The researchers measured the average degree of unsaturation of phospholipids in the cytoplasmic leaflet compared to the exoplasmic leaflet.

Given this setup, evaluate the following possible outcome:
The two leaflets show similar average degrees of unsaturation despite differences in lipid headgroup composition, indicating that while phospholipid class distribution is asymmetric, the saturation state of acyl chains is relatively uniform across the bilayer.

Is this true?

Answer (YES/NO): NO